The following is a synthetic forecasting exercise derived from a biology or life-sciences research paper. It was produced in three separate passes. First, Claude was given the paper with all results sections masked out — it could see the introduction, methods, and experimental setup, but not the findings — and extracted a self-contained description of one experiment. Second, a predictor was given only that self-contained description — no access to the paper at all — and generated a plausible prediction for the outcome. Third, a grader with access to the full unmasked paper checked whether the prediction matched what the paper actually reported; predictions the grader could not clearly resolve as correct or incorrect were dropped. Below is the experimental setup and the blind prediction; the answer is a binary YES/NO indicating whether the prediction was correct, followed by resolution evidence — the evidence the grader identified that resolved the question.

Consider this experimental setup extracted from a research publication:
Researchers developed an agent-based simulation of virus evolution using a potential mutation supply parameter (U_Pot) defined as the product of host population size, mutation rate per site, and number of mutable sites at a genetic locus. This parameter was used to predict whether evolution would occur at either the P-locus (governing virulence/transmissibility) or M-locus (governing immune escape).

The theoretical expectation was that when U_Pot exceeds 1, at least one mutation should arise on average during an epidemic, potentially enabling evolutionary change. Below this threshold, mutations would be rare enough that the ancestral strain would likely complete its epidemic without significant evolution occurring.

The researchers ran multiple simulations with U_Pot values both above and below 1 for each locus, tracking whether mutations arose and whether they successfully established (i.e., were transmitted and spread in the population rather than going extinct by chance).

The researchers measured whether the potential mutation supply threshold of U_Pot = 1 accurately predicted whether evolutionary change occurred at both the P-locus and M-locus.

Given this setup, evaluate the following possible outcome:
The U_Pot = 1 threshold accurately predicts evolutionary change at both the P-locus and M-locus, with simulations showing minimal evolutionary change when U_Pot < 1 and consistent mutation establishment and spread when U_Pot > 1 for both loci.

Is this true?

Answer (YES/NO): NO